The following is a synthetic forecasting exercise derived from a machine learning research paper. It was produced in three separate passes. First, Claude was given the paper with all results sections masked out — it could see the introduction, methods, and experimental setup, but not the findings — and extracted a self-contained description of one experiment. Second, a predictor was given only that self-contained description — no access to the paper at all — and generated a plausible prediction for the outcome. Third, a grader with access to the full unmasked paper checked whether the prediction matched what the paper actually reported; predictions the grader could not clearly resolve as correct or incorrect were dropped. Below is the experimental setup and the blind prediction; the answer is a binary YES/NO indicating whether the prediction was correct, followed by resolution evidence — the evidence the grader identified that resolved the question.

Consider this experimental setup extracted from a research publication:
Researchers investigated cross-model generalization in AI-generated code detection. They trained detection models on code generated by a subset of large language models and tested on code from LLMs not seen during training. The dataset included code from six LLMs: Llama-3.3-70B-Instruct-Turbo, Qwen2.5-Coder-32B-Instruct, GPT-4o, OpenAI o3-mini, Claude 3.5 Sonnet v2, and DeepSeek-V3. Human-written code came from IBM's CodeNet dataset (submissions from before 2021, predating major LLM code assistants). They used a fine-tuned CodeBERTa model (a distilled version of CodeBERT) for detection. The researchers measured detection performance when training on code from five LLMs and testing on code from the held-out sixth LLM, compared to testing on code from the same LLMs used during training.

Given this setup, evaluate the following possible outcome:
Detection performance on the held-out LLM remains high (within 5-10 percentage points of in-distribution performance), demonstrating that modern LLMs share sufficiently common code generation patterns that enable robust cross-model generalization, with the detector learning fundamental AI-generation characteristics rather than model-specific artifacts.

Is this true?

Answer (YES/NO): NO